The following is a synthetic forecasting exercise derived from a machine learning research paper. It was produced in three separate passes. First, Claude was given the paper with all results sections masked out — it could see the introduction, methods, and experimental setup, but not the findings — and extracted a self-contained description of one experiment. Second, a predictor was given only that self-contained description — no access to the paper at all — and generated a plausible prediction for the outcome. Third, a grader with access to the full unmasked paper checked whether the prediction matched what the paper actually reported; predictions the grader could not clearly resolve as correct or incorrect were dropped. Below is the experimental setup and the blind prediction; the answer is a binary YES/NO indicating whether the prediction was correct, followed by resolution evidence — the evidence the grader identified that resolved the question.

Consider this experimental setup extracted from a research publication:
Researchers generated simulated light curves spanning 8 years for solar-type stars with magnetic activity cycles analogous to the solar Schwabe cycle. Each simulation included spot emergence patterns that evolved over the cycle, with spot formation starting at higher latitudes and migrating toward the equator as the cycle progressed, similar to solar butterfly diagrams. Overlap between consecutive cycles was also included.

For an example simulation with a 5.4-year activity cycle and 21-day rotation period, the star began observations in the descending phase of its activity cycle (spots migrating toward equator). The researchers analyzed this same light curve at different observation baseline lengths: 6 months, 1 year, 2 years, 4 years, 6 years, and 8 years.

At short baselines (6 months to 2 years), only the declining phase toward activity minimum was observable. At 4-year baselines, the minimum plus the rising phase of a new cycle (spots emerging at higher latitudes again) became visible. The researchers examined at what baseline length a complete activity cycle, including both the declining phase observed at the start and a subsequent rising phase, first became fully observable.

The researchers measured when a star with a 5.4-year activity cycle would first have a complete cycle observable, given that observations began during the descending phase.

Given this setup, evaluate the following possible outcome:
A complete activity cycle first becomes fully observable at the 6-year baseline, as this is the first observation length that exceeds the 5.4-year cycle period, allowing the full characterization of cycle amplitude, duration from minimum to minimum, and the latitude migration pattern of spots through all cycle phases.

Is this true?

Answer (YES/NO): NO